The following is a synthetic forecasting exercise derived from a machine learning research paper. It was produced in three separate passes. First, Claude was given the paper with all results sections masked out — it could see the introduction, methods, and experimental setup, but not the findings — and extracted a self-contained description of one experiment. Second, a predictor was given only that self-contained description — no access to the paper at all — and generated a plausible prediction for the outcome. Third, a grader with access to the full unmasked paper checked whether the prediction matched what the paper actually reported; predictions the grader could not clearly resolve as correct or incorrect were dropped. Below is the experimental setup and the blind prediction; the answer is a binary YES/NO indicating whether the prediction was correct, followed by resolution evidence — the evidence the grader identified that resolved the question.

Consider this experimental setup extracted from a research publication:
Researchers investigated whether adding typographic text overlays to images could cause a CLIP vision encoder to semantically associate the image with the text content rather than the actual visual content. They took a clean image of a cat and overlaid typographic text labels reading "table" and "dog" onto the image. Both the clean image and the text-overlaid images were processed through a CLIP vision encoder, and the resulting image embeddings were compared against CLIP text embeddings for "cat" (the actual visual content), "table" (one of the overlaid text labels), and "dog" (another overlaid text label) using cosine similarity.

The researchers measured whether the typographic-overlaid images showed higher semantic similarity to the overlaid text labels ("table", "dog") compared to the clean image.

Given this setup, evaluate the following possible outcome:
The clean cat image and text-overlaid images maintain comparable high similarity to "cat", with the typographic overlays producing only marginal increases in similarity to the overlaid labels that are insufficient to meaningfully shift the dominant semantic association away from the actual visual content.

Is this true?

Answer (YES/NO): NO